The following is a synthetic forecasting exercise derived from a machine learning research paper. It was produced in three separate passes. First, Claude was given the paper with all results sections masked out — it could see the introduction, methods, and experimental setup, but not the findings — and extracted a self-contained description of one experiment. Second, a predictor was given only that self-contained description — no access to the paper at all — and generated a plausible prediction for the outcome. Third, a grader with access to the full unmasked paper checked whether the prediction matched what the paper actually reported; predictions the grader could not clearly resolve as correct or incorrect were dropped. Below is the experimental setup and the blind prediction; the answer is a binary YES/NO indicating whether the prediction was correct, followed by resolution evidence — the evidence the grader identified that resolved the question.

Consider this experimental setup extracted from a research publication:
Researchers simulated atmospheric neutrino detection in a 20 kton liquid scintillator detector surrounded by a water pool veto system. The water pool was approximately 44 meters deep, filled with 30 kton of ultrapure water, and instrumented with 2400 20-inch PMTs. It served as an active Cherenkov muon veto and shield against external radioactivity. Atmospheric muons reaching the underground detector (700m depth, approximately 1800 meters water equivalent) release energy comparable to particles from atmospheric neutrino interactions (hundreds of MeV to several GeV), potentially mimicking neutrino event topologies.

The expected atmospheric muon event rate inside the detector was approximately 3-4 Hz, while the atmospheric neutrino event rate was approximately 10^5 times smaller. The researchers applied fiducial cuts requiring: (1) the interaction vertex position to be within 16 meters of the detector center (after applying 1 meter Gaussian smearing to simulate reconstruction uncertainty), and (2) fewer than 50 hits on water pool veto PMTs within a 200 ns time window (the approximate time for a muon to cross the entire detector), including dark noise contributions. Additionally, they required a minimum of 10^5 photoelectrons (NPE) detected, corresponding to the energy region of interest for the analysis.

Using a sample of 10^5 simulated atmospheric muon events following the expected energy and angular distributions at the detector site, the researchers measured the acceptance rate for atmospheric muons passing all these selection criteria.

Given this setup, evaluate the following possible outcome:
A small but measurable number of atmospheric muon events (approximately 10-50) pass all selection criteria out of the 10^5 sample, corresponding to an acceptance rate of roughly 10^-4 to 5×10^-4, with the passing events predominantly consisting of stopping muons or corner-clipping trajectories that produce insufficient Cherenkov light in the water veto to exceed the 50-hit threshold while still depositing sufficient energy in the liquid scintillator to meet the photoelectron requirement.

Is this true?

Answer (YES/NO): NO